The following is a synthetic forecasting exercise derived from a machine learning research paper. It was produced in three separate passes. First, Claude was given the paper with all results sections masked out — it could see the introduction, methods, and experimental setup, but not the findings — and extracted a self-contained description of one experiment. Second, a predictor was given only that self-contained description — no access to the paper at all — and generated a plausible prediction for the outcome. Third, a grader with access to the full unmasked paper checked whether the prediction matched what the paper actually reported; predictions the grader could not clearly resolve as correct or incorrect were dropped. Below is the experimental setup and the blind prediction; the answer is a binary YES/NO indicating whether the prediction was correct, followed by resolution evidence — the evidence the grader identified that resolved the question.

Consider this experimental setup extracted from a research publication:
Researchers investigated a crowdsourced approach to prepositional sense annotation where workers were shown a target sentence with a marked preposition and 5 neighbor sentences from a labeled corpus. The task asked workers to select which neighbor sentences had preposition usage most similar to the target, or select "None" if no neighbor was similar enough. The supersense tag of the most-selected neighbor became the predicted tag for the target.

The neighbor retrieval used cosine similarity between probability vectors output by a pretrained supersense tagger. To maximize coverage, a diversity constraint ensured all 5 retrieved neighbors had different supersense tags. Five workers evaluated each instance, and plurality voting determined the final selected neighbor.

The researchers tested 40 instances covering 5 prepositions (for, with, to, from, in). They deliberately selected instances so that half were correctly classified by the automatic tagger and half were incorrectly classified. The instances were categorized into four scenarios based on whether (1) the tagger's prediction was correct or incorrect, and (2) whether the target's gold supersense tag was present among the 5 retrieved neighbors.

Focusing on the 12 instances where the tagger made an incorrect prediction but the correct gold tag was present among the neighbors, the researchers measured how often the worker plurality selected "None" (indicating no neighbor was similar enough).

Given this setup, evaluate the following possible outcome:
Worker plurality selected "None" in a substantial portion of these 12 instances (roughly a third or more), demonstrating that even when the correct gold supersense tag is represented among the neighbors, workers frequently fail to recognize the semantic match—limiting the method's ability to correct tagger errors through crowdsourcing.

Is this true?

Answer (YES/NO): NO